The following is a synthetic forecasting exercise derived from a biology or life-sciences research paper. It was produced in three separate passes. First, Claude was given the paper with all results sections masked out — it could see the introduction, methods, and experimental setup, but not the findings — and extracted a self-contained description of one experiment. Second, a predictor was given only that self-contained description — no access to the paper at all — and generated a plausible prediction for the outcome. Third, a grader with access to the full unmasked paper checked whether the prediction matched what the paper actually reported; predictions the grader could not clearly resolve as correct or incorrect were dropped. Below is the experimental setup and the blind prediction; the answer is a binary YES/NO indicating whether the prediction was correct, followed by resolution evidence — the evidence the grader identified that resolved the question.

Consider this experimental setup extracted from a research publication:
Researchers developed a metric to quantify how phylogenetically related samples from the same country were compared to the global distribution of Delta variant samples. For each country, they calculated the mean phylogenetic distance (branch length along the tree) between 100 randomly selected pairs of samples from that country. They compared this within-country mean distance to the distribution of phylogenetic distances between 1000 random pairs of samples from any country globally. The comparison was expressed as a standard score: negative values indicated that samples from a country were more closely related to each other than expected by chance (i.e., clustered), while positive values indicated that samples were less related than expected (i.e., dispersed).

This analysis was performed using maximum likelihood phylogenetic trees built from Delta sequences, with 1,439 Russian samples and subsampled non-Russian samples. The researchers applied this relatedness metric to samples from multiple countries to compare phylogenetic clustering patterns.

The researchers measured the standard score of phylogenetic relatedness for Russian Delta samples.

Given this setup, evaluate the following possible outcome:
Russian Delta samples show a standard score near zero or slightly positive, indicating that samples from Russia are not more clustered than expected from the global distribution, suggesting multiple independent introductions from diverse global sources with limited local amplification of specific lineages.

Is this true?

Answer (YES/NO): NO